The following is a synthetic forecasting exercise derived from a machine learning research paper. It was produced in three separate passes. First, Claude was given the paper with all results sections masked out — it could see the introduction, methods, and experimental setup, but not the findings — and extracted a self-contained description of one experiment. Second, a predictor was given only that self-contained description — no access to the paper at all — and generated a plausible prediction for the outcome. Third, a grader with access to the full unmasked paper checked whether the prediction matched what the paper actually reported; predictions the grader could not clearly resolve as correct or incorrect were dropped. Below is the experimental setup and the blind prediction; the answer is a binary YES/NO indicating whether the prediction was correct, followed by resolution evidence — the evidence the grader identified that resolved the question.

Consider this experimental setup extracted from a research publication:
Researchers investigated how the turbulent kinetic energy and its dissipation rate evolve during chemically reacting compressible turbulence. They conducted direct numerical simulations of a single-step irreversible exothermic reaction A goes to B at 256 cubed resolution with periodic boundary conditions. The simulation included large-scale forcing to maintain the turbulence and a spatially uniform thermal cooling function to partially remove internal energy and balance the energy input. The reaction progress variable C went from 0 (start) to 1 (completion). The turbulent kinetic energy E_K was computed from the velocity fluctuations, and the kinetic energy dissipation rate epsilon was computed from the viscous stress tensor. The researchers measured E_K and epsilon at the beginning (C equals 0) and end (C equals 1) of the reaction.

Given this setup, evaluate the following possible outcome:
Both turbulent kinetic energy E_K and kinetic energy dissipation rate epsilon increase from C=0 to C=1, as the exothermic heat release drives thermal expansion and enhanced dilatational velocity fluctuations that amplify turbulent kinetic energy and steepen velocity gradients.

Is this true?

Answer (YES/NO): NO